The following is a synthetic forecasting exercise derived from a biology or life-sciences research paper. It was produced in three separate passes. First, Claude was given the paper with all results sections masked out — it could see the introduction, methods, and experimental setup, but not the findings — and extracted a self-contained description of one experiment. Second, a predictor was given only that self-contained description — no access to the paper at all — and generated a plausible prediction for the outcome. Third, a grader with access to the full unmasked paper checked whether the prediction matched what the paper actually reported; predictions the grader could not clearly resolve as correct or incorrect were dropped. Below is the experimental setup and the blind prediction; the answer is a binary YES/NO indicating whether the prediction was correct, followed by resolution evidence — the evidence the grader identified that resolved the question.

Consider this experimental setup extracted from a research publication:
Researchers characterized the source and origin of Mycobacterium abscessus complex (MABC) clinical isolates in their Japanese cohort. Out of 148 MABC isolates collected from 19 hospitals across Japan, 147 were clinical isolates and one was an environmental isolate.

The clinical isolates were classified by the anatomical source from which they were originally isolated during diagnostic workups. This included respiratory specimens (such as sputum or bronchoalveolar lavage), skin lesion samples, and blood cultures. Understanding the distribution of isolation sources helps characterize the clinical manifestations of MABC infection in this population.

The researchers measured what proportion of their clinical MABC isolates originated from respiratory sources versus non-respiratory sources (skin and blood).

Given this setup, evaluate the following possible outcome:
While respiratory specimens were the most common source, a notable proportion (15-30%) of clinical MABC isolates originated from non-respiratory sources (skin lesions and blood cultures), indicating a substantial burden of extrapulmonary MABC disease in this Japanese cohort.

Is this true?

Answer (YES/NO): NO